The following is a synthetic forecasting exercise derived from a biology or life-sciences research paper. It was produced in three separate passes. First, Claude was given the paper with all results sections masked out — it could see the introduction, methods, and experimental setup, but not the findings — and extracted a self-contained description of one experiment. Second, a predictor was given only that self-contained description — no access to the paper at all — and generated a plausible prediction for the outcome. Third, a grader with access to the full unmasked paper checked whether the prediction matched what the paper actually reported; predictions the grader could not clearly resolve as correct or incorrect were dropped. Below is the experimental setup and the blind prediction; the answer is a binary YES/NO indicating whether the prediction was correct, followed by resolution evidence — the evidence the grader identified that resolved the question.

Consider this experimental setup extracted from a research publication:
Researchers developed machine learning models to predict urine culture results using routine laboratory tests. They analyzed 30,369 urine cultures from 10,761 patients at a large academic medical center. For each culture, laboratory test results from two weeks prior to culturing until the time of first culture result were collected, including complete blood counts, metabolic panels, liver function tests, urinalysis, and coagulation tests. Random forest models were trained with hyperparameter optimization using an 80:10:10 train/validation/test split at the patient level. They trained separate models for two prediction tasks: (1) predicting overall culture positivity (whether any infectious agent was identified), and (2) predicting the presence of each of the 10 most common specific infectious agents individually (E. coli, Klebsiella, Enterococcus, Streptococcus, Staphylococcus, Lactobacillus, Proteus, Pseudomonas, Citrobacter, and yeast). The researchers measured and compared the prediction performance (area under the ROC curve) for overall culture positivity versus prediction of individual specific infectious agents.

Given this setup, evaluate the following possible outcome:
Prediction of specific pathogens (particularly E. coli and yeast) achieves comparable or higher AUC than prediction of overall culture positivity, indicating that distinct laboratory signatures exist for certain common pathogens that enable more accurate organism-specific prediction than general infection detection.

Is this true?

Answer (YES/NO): NO